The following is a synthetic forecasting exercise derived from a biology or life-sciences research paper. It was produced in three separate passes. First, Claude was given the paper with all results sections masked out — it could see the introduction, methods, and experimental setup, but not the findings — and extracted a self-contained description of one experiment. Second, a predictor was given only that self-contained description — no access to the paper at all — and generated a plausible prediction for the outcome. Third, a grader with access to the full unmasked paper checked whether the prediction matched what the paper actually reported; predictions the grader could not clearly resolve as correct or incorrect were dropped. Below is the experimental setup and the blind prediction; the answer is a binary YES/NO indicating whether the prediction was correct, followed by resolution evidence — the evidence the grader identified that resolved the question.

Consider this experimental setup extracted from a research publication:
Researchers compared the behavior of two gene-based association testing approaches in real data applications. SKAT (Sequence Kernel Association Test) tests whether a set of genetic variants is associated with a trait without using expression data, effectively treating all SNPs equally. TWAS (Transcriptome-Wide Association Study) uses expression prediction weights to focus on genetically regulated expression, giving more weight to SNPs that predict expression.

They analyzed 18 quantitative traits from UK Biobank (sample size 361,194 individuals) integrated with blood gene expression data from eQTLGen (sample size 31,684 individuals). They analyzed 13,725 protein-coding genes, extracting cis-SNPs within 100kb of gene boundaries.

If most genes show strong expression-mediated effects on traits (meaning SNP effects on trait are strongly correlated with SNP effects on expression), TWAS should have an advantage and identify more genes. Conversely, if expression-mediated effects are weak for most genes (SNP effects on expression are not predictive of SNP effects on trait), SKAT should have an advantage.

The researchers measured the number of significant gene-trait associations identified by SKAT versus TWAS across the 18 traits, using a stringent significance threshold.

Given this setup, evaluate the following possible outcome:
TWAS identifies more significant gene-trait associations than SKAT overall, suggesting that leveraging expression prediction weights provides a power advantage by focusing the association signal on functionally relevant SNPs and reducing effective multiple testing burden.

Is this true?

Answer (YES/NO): NO